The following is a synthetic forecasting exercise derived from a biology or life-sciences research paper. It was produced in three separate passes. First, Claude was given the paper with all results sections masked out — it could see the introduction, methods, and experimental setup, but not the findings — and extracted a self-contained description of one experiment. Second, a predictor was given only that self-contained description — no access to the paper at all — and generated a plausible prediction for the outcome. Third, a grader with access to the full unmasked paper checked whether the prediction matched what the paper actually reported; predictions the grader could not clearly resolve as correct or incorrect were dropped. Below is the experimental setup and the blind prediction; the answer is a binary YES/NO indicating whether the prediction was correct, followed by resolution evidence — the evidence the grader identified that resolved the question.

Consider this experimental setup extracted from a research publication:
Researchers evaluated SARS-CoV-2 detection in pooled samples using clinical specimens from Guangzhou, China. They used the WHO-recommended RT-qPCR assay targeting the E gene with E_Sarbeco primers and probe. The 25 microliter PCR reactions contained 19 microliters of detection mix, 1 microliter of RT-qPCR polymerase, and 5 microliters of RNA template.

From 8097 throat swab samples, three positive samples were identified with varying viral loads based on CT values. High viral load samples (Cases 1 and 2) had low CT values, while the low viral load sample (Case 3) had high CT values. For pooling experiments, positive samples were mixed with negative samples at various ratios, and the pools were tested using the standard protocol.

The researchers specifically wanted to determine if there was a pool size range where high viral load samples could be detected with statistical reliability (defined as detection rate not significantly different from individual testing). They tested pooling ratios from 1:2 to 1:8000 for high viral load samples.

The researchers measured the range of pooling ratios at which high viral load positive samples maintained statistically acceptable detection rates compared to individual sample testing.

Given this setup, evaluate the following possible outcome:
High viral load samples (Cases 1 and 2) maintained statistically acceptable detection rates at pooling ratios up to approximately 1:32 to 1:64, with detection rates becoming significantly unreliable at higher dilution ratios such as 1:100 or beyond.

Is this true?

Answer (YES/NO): NO